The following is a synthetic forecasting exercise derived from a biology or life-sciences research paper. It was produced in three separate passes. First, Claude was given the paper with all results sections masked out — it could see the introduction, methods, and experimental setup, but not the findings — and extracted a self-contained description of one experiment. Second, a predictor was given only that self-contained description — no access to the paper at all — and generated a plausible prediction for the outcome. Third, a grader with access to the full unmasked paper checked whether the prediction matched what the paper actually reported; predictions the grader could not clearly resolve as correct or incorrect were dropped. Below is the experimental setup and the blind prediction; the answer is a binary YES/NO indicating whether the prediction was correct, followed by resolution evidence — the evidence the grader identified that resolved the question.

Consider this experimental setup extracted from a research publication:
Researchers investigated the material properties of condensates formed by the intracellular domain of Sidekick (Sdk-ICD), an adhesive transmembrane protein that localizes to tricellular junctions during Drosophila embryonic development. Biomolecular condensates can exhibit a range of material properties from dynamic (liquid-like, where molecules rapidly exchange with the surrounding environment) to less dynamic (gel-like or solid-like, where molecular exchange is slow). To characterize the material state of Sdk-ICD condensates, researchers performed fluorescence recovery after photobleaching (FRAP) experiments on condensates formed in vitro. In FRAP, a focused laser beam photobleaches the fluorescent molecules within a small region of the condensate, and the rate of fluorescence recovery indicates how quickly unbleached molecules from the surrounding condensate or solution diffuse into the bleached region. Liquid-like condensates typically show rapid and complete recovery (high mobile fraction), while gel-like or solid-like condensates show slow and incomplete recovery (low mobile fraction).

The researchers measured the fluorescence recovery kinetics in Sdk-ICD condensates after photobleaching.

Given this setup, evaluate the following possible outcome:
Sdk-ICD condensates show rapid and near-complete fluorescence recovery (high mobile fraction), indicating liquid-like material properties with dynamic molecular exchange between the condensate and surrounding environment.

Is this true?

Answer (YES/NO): NO